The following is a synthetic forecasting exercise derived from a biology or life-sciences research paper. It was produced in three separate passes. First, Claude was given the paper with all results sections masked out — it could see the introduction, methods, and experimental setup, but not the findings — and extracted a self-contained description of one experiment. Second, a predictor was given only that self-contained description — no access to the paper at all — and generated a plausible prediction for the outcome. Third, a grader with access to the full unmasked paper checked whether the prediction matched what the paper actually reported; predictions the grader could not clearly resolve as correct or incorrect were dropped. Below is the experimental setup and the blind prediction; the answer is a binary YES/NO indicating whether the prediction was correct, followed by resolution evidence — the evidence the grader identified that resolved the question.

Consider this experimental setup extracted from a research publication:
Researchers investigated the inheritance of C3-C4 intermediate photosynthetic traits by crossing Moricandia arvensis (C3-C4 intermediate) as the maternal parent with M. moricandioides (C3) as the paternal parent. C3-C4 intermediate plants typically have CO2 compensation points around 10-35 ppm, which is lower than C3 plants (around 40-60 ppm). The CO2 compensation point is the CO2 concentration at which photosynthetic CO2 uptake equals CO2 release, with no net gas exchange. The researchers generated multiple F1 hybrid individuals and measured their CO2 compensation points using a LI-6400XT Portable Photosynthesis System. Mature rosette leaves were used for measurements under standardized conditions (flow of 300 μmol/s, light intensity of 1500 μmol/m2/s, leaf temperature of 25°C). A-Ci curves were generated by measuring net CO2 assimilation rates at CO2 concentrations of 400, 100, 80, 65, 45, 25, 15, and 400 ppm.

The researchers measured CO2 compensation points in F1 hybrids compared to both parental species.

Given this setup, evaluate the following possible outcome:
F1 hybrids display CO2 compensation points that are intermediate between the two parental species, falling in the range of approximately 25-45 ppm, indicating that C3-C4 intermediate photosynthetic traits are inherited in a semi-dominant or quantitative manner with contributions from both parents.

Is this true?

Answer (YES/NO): NO